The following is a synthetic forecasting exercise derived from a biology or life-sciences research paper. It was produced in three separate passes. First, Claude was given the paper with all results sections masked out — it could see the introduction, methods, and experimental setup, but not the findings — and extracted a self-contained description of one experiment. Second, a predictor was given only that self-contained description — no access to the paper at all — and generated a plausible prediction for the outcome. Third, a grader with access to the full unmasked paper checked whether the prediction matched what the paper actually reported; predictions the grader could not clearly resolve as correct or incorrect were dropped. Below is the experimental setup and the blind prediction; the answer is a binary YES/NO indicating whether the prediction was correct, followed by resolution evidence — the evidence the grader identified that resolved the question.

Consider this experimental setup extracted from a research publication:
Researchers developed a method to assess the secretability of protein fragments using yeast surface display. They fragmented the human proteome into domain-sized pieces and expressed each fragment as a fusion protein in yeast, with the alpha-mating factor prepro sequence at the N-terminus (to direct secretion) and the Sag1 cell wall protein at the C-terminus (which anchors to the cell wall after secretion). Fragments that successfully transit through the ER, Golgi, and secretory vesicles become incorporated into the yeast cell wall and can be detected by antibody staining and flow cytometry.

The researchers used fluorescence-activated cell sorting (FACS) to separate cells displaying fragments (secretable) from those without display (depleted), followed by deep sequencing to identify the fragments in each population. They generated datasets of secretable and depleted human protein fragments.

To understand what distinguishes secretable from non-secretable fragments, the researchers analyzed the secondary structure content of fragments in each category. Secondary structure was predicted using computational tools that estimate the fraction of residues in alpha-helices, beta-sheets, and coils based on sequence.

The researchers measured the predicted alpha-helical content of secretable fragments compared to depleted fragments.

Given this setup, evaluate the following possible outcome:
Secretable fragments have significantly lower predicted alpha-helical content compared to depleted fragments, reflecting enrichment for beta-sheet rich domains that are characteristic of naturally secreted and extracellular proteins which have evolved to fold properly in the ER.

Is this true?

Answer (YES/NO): NO